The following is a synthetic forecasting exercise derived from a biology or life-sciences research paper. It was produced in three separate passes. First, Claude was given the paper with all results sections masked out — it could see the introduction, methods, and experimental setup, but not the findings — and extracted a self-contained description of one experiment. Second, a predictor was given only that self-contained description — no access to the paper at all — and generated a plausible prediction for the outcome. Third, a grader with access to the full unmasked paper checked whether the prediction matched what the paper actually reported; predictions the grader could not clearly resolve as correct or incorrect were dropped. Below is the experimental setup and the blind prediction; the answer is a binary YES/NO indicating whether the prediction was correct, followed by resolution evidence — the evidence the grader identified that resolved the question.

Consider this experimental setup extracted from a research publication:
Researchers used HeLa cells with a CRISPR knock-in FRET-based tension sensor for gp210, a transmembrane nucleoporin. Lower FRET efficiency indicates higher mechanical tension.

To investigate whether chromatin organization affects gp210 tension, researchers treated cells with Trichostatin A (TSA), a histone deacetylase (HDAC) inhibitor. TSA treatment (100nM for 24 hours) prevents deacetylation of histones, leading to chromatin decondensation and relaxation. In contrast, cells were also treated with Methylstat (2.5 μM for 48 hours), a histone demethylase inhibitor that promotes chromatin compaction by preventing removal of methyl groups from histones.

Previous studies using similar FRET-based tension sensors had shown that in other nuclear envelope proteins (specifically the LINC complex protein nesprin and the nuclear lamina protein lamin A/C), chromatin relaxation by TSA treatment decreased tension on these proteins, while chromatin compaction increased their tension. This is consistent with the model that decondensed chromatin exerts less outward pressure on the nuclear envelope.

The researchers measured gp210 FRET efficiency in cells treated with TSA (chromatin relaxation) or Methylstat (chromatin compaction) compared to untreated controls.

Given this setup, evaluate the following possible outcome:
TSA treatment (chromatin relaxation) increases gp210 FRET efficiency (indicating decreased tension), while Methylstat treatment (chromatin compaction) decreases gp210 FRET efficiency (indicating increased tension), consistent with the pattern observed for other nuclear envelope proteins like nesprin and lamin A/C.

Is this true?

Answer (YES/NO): NO